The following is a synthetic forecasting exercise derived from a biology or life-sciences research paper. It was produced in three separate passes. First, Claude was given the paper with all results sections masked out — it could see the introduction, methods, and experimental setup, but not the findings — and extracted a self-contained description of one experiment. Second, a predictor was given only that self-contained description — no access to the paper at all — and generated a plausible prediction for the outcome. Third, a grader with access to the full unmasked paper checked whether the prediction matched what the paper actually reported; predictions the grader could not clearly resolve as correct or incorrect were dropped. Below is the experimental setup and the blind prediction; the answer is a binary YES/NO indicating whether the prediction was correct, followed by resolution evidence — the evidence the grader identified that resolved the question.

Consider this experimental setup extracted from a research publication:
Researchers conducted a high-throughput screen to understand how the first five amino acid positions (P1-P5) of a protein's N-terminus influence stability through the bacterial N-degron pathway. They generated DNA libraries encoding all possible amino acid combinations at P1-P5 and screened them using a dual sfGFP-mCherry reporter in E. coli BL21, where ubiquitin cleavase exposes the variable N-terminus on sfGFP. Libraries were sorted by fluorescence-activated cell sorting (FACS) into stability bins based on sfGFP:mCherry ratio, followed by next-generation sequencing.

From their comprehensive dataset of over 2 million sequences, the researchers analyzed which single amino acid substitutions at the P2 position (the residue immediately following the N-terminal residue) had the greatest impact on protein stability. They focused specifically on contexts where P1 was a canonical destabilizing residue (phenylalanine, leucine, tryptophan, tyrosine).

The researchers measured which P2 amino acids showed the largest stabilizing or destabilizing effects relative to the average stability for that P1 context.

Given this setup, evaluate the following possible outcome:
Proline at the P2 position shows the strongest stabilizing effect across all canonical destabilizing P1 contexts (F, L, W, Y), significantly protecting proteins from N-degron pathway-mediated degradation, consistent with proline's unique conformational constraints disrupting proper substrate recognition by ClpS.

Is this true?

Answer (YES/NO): YES